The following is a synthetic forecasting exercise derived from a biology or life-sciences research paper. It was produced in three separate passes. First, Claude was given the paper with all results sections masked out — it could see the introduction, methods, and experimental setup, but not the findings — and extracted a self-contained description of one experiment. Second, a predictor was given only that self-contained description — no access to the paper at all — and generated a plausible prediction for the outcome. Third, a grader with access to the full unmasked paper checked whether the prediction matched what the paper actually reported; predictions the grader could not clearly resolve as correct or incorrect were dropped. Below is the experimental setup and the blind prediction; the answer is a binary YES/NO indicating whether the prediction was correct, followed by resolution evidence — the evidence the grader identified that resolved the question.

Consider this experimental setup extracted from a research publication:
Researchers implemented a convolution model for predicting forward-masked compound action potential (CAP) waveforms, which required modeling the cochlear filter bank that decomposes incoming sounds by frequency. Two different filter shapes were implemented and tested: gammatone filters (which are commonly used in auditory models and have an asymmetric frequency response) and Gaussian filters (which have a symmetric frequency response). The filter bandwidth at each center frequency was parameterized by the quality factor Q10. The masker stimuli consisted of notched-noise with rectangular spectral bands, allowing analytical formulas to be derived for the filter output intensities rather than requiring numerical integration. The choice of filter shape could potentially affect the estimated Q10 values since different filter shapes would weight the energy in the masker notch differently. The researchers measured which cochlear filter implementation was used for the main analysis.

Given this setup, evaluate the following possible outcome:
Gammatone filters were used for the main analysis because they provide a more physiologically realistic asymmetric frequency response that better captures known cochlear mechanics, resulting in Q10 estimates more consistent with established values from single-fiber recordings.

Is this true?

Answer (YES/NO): NO